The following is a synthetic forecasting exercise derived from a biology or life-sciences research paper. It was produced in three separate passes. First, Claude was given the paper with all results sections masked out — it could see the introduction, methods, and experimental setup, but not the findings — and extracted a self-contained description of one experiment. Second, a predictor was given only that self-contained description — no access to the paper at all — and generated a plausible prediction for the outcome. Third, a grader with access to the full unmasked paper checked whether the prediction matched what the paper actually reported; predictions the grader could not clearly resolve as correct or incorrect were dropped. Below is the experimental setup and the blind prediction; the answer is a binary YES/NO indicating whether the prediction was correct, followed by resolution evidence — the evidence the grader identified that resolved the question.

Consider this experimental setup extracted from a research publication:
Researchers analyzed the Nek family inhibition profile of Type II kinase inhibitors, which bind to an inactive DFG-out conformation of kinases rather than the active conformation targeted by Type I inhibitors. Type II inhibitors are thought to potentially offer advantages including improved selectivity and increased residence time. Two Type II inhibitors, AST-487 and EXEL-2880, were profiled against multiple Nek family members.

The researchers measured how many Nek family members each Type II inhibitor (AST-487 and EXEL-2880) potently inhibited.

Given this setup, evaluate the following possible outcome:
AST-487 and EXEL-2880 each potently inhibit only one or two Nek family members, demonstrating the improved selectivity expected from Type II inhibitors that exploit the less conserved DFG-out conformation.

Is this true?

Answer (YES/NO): YES